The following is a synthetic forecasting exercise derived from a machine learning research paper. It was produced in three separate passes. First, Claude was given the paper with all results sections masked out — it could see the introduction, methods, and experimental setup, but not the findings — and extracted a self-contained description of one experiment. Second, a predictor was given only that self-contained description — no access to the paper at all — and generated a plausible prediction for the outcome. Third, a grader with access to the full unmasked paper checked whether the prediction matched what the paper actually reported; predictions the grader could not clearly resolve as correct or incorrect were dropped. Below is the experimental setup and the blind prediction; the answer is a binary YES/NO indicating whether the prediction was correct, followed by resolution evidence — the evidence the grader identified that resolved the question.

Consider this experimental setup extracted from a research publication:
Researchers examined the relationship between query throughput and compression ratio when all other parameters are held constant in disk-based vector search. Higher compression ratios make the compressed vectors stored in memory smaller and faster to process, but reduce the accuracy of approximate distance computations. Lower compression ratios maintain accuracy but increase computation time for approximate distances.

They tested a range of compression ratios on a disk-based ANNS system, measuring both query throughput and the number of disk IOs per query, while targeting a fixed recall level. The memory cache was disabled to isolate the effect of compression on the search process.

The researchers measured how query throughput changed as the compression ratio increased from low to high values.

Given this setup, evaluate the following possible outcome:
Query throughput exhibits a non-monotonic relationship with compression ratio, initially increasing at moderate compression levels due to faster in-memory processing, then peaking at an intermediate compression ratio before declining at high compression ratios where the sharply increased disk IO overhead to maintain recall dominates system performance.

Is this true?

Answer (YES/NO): YES